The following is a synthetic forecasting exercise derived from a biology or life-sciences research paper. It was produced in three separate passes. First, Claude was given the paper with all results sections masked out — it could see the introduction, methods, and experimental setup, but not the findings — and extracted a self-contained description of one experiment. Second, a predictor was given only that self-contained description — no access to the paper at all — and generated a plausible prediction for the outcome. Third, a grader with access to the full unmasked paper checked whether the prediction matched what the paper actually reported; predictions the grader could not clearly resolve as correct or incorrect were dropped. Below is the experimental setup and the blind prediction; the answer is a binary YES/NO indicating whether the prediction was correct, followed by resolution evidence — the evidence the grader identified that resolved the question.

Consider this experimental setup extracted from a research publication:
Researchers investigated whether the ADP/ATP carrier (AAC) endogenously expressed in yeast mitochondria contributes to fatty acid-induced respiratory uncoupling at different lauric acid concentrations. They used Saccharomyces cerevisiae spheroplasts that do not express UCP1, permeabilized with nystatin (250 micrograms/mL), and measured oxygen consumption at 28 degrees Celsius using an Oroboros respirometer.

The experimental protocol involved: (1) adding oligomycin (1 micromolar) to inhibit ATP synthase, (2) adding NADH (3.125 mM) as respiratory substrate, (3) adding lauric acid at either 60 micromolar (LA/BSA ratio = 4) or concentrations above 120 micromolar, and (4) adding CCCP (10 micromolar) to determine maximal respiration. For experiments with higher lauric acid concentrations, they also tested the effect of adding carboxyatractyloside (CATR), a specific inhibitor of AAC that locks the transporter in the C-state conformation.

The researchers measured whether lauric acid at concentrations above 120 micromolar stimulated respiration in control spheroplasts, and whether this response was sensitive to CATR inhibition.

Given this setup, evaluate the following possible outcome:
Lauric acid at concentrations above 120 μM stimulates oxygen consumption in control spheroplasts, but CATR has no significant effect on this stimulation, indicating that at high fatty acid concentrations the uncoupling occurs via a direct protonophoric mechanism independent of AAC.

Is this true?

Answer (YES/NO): NO